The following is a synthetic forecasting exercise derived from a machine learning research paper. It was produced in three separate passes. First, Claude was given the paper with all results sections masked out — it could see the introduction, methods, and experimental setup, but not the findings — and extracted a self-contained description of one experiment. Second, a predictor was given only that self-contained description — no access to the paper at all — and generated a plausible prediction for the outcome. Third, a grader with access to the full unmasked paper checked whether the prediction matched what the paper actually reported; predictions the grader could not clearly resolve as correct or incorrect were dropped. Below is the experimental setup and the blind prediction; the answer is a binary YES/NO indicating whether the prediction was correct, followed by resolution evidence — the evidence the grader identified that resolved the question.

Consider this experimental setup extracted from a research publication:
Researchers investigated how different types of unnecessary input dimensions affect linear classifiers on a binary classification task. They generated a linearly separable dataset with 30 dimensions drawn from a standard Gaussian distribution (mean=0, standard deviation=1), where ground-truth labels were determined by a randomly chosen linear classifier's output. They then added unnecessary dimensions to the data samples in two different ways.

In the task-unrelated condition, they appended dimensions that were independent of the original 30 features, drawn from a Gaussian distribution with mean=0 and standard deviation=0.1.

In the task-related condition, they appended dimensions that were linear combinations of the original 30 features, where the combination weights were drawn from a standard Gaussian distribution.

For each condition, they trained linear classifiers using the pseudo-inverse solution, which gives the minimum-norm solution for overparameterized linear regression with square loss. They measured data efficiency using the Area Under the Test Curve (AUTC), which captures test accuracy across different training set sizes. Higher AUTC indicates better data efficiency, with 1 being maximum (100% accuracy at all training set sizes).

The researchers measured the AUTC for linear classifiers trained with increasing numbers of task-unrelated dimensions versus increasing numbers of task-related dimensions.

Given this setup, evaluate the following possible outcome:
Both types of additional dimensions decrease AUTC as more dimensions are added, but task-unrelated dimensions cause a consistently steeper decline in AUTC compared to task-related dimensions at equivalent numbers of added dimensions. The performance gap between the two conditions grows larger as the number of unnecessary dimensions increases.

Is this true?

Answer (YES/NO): NO